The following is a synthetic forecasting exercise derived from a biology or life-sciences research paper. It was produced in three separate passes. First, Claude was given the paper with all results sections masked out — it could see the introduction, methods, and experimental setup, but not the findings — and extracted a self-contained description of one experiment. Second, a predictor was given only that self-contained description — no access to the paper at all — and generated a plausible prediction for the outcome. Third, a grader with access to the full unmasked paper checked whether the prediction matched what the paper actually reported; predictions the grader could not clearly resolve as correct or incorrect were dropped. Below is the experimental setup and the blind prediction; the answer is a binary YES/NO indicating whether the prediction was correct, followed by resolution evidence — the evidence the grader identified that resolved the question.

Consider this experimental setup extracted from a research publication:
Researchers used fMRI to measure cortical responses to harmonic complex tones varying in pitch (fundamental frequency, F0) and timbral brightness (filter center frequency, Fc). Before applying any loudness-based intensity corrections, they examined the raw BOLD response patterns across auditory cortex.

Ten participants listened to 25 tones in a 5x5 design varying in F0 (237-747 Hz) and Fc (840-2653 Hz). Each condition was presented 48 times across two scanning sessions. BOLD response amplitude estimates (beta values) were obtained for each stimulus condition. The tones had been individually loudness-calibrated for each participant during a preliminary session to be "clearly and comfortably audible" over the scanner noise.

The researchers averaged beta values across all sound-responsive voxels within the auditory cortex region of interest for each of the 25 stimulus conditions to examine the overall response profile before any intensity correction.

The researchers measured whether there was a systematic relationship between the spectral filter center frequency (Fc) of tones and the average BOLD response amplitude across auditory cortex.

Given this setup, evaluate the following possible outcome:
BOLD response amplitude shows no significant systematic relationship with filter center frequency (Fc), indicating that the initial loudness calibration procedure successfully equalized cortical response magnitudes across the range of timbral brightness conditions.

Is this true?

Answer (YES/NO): NO